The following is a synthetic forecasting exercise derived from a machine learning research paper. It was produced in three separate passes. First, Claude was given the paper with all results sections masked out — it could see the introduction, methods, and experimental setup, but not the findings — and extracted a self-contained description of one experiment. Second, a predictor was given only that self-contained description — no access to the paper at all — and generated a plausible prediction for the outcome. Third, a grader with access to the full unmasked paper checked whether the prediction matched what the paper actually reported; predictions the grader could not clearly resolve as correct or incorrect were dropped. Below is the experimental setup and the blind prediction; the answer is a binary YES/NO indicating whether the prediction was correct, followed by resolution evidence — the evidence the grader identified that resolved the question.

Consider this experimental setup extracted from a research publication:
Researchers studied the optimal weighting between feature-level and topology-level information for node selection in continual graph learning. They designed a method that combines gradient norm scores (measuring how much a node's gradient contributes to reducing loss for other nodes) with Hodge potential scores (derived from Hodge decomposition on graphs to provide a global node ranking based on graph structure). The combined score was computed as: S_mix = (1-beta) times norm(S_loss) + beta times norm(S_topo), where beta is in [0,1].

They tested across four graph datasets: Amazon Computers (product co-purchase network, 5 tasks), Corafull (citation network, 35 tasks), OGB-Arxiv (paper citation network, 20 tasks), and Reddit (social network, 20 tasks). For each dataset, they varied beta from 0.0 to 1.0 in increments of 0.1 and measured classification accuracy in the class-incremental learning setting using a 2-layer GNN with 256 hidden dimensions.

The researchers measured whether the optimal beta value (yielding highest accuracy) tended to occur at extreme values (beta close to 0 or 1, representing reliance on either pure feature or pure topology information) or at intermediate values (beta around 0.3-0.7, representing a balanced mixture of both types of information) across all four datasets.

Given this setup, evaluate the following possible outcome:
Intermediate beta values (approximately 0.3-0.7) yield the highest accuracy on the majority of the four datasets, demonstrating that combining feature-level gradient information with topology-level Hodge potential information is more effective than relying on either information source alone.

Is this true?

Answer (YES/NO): YES